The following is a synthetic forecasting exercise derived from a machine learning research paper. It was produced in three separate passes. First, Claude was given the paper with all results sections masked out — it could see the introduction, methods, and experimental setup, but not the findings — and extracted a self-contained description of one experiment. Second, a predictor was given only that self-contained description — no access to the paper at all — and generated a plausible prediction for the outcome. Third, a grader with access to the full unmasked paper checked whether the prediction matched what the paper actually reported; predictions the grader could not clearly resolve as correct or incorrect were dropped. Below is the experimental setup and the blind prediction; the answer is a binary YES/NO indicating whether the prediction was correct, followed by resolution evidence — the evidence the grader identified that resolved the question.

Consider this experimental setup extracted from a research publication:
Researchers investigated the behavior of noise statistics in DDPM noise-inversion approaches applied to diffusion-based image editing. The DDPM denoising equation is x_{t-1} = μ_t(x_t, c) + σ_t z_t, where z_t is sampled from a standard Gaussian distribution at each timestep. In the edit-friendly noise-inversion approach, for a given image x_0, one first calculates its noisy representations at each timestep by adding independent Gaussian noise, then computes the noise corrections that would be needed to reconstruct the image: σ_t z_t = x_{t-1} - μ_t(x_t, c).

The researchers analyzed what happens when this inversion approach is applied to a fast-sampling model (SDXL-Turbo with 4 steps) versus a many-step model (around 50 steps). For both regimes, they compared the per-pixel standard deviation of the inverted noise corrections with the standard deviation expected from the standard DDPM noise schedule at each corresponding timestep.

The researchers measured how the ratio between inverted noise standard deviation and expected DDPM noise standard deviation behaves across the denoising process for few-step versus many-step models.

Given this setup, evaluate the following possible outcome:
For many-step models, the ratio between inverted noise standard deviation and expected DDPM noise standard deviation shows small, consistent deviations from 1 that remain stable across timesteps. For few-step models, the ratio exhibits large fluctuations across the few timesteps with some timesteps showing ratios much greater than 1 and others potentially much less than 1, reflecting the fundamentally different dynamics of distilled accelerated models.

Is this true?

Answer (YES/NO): NO